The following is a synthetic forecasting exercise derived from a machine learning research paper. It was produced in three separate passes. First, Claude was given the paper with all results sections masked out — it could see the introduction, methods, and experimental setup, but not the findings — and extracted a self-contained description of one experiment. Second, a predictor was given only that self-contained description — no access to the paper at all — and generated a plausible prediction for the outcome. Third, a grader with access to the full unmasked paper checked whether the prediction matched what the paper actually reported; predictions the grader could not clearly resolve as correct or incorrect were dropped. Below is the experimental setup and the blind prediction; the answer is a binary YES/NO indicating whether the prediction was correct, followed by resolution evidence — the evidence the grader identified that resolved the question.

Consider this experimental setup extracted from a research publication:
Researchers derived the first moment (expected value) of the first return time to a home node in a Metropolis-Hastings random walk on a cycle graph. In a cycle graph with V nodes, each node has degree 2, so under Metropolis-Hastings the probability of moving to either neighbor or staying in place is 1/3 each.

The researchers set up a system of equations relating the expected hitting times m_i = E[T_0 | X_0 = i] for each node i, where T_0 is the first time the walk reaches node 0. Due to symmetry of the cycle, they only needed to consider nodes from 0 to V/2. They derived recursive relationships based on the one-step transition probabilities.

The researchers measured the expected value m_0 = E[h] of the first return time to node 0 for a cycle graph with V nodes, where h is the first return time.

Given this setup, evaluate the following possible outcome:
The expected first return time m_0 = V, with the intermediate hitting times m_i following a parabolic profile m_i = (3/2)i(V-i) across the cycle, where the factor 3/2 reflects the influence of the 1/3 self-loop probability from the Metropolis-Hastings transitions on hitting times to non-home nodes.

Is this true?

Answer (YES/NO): NO